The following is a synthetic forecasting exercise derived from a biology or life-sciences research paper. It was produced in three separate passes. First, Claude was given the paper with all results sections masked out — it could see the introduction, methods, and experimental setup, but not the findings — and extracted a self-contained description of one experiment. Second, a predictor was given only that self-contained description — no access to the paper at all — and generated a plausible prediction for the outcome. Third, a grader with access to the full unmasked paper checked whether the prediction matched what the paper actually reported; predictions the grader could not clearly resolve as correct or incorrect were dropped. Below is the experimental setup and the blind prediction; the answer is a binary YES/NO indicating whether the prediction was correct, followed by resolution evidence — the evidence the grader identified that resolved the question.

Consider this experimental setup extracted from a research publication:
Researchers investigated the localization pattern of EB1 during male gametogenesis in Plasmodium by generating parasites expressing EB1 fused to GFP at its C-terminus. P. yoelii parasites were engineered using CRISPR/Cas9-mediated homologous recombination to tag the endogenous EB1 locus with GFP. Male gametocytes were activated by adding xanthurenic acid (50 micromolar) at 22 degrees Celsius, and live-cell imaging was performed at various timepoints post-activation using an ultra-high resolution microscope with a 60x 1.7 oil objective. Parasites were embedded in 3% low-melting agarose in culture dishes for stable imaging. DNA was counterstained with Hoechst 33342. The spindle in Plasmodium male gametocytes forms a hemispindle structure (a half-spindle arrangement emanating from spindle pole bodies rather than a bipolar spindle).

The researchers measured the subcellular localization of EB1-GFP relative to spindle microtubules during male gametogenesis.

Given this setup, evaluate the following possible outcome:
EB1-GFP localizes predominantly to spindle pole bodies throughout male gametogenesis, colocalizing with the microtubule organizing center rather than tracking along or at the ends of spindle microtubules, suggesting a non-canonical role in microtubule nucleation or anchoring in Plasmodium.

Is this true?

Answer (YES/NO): NO